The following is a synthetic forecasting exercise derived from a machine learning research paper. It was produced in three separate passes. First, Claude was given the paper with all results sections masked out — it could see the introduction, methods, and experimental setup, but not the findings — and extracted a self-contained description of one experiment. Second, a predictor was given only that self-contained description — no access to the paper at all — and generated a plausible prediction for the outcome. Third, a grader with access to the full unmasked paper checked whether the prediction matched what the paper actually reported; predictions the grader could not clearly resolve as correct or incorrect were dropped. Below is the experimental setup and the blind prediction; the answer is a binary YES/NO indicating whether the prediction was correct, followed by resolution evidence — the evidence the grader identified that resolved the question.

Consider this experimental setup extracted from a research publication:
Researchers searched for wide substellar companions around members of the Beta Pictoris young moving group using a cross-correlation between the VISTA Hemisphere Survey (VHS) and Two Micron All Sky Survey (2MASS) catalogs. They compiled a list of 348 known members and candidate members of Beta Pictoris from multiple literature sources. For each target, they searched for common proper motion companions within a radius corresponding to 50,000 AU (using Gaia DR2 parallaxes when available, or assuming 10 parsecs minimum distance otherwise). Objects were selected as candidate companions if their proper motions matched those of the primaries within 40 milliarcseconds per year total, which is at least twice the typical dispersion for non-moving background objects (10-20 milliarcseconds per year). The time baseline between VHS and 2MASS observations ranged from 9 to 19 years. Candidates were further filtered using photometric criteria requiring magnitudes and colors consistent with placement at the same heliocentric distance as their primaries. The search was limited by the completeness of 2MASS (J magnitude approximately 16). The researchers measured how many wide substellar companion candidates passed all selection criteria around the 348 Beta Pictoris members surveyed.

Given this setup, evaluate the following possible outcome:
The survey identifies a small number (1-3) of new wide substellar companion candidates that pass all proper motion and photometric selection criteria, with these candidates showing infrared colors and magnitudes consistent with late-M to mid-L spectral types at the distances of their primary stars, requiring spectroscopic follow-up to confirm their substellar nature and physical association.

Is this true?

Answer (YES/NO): NO